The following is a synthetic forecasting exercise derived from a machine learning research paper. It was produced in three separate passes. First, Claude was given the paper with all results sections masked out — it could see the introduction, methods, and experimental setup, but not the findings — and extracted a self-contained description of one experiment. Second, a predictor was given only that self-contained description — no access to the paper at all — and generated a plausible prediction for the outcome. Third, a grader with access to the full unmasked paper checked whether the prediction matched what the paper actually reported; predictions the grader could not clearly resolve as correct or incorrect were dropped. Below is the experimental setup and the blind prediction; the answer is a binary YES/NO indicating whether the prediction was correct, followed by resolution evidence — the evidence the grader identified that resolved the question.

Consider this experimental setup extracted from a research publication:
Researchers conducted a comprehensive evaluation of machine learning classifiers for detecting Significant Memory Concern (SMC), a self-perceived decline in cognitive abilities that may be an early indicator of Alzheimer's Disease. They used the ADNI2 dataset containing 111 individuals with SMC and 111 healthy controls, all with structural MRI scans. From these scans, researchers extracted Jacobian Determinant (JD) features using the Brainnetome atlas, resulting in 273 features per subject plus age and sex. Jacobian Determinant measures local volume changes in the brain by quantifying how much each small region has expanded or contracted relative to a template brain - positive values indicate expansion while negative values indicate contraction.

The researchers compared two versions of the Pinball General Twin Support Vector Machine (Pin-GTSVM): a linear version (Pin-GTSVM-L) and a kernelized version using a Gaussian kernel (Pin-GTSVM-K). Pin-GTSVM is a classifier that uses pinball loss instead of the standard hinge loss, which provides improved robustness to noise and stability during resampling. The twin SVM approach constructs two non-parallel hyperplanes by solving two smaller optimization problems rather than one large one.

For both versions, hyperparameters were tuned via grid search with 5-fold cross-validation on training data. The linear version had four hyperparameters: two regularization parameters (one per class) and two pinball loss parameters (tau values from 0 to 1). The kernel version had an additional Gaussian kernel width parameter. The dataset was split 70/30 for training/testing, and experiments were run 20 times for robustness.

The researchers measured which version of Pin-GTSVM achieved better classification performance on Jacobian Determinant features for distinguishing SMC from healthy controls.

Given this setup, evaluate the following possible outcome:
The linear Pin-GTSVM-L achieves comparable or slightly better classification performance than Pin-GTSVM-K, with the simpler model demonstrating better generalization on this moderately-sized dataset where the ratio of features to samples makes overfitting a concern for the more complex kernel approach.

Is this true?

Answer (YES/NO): YES